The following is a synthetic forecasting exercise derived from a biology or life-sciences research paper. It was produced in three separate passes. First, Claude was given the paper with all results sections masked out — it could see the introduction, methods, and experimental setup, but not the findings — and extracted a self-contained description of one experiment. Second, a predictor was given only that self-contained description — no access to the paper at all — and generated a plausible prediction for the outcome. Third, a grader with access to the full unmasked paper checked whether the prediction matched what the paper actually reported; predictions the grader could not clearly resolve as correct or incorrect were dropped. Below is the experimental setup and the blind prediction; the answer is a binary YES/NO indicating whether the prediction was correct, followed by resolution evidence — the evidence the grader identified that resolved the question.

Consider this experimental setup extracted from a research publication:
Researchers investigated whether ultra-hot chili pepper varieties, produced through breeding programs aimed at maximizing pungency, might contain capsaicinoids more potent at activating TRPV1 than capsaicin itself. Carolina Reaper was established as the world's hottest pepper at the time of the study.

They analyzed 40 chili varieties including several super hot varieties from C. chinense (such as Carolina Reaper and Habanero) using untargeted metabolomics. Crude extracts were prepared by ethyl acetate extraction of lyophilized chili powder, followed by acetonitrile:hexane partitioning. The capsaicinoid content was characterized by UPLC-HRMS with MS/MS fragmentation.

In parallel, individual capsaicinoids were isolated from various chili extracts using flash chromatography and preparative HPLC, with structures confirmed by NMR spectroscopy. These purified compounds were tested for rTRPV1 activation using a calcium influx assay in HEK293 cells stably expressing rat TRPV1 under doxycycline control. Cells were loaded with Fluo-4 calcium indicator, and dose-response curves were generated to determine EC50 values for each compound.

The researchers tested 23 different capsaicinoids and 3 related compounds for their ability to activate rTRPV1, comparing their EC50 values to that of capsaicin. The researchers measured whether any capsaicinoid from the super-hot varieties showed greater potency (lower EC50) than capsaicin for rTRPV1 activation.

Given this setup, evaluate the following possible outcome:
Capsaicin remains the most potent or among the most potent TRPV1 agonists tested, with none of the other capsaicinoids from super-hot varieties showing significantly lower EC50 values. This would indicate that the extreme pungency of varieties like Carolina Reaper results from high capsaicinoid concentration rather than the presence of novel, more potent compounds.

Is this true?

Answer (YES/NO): YES